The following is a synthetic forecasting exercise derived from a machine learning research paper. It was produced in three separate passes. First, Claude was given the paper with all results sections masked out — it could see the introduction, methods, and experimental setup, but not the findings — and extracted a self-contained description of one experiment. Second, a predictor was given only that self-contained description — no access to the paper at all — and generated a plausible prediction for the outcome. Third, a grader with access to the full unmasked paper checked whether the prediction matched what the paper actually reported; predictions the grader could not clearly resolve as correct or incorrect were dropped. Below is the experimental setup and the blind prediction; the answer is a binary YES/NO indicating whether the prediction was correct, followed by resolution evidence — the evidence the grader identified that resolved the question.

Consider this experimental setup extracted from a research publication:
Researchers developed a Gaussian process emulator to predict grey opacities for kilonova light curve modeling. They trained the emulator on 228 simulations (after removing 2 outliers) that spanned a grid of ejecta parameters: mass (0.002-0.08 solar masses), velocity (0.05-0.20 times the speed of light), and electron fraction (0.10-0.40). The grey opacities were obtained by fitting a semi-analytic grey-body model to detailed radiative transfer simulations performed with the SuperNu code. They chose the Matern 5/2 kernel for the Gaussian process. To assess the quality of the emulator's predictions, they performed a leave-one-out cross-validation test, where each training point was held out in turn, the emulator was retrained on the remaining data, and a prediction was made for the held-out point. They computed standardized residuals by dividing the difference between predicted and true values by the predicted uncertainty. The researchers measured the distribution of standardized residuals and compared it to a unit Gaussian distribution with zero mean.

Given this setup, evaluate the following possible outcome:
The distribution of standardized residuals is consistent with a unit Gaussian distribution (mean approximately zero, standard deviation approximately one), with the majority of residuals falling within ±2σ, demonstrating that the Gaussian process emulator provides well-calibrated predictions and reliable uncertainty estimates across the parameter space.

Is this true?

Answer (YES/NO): NO